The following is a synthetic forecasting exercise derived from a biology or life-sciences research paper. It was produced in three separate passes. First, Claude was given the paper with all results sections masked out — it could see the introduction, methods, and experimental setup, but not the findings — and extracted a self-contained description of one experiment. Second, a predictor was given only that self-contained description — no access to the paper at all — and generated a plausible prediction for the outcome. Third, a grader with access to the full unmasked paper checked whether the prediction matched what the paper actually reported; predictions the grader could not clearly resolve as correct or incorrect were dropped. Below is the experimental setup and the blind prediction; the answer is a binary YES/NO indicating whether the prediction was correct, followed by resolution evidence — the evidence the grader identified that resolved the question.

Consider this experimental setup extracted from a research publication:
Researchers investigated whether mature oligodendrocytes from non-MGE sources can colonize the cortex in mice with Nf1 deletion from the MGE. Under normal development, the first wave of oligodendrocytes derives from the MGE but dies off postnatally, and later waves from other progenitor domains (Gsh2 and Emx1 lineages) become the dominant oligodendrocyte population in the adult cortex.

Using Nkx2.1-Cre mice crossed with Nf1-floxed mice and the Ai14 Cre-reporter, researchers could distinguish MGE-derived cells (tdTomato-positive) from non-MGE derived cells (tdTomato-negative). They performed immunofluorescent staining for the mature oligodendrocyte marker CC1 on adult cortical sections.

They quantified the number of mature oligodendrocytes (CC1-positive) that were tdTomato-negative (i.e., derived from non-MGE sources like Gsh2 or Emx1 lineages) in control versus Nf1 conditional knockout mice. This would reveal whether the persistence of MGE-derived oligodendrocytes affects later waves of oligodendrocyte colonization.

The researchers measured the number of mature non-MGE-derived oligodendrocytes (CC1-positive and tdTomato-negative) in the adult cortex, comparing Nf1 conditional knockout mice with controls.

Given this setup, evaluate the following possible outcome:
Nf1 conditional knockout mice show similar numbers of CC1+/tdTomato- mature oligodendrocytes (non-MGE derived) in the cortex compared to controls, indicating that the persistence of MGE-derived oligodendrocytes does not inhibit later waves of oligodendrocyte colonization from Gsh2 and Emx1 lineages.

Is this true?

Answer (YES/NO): NO